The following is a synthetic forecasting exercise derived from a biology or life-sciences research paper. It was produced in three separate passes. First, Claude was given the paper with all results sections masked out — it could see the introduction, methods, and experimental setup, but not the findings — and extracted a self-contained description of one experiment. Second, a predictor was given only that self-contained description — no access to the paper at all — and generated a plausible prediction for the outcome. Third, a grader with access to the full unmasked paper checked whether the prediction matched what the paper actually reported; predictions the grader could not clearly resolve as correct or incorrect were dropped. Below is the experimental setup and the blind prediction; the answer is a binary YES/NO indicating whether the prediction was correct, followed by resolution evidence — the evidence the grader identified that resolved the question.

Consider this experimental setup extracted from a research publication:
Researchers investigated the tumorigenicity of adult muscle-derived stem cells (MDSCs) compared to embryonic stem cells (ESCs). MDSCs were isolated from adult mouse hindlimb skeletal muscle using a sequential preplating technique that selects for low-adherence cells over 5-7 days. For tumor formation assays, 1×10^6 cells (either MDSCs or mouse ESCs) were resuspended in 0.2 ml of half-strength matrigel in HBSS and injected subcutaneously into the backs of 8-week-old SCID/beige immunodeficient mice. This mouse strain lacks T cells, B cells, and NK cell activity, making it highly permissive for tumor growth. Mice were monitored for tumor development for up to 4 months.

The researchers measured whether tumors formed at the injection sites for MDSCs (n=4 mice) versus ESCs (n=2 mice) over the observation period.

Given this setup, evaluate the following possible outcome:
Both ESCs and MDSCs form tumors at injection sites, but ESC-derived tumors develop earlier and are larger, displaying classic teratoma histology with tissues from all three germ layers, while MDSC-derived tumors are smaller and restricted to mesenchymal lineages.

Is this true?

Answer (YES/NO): NO